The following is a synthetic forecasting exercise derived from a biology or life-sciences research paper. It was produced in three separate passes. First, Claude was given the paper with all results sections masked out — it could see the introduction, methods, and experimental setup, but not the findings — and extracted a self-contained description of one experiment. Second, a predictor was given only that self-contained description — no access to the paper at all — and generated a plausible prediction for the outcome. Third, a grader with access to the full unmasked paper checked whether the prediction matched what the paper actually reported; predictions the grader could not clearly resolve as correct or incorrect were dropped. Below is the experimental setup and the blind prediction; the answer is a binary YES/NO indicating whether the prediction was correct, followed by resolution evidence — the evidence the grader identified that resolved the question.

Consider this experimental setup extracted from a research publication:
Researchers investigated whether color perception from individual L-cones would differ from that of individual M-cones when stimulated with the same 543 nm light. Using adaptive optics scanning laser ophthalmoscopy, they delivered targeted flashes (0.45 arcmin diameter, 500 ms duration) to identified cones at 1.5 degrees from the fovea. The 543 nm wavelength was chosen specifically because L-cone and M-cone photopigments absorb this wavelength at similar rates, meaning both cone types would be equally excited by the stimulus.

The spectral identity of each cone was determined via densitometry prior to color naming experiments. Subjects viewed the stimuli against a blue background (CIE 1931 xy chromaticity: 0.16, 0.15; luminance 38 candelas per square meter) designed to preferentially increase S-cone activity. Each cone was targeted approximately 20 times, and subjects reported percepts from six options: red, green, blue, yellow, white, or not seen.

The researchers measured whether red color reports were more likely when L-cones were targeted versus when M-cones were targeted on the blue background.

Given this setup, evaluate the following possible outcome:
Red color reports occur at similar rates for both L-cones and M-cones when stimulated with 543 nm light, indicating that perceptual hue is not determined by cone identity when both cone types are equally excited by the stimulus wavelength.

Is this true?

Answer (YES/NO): NO